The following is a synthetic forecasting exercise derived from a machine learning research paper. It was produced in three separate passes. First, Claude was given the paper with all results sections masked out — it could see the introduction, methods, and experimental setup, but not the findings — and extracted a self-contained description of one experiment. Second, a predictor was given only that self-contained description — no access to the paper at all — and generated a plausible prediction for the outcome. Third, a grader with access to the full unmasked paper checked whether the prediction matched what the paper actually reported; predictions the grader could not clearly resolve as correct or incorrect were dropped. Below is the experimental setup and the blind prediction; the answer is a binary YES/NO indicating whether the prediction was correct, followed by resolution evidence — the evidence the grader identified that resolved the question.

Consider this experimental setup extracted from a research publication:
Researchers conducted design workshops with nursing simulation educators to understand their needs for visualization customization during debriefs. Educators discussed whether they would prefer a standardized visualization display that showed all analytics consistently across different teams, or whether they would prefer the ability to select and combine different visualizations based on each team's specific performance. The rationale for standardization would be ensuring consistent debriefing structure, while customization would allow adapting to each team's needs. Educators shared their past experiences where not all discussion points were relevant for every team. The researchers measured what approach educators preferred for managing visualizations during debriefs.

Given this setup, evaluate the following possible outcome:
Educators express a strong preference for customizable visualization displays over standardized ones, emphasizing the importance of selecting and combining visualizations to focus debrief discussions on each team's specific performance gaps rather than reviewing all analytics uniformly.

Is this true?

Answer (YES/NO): YES